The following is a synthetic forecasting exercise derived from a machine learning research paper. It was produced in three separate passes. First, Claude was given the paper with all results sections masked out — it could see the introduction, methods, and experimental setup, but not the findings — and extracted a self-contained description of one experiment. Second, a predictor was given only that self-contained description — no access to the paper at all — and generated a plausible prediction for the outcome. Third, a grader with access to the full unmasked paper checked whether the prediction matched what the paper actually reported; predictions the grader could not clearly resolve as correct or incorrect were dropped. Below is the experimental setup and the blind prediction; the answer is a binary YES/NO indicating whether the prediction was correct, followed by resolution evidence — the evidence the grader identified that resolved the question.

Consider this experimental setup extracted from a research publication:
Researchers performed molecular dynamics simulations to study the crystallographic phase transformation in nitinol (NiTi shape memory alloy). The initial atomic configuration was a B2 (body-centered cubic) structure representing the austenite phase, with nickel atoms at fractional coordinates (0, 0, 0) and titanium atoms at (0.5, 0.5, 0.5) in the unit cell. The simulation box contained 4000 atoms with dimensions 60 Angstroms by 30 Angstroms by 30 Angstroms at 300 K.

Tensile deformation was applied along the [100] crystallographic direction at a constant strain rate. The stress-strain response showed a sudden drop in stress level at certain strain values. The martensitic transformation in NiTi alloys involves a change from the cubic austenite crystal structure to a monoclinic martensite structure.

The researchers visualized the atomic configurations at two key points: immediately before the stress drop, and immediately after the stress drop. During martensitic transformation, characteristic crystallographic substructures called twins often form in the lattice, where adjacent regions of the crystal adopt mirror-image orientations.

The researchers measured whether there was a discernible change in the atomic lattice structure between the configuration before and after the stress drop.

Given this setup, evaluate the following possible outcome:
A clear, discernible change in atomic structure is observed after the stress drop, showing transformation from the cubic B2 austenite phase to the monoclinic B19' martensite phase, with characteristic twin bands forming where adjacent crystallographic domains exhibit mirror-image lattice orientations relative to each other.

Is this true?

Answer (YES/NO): YES